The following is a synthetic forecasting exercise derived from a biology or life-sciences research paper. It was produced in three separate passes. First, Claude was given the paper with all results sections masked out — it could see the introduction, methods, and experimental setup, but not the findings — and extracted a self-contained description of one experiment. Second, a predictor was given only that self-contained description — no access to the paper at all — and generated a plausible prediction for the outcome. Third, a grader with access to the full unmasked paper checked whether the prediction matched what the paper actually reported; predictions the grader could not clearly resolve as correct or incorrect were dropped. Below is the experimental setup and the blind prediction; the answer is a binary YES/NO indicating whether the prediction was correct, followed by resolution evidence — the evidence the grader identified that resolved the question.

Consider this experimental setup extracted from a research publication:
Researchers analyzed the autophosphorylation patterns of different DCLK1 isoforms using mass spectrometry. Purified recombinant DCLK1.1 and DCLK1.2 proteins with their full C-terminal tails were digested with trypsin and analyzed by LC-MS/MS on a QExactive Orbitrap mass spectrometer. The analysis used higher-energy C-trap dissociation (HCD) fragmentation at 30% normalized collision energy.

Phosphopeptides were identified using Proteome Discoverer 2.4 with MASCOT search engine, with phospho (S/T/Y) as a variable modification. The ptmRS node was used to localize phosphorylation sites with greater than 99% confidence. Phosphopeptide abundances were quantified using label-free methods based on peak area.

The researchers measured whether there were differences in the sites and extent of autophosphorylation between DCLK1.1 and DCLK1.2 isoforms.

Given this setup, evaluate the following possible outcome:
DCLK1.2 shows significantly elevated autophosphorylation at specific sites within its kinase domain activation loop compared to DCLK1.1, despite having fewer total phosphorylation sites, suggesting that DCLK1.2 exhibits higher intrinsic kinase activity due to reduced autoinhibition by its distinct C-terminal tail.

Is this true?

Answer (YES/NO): NO